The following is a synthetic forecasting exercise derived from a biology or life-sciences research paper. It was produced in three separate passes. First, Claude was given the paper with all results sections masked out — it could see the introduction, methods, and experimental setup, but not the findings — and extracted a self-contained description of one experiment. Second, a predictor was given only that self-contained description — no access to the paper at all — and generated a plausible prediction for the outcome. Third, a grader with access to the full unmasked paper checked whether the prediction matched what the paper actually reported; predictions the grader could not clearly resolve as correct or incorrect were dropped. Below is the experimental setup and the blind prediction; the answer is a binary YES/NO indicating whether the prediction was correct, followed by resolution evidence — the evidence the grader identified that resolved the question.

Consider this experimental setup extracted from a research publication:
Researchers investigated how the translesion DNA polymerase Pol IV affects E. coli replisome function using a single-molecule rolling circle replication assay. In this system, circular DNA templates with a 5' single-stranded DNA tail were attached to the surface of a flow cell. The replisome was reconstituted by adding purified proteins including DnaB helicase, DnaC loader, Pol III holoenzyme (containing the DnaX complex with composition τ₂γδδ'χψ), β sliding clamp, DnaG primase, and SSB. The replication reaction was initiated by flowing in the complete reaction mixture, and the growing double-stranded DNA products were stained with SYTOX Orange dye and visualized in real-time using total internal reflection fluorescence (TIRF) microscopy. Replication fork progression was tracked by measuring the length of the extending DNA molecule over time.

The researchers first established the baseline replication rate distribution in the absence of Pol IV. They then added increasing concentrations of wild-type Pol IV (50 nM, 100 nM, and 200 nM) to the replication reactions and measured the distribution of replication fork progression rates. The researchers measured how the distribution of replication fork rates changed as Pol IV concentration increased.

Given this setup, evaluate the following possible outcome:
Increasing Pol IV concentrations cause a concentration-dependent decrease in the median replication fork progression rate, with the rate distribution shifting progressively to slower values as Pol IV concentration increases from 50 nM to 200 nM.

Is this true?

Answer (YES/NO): YES